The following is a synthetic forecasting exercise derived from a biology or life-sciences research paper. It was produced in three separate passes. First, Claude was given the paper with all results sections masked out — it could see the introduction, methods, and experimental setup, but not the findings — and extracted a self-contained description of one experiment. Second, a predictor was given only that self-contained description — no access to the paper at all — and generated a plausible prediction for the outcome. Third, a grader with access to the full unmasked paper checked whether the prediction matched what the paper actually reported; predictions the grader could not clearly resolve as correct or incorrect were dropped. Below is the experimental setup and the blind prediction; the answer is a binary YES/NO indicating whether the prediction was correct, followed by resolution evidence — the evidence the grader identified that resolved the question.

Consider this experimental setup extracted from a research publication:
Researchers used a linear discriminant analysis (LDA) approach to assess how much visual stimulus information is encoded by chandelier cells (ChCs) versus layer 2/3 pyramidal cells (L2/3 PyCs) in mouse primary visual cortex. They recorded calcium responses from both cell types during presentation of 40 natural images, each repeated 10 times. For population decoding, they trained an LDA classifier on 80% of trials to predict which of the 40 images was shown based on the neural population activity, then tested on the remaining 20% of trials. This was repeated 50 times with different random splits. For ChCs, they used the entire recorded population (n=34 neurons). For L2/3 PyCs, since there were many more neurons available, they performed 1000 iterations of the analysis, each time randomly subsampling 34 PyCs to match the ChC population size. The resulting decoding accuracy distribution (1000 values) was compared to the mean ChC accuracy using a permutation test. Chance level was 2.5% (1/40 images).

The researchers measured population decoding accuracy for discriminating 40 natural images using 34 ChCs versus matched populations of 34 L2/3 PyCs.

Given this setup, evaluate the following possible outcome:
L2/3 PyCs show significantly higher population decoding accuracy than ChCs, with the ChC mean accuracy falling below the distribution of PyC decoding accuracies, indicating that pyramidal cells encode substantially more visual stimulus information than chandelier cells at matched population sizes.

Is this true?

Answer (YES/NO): YES